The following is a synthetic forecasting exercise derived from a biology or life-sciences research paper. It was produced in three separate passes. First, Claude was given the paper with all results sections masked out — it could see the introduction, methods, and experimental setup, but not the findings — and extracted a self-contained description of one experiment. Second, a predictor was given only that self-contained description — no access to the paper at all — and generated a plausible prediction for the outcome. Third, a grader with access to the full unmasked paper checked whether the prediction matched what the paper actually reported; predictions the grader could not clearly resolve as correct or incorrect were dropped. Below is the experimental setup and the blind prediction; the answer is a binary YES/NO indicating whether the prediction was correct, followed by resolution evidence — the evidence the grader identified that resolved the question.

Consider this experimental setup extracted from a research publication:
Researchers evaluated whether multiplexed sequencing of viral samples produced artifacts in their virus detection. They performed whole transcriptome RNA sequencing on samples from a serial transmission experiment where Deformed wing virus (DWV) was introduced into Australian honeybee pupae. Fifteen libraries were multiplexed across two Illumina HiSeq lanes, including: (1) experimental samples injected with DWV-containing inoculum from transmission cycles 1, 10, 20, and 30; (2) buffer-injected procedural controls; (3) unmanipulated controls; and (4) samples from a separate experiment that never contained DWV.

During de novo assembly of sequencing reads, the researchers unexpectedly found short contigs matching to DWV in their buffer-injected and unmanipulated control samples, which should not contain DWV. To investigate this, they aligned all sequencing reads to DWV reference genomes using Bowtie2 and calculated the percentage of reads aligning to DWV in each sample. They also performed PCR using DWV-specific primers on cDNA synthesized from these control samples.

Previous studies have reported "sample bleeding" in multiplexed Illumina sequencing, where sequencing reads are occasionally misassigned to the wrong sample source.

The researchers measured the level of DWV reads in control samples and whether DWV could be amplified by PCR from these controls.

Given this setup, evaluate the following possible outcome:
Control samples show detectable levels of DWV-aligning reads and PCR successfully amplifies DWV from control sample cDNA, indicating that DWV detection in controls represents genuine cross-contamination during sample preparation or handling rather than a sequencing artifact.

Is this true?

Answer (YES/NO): NO